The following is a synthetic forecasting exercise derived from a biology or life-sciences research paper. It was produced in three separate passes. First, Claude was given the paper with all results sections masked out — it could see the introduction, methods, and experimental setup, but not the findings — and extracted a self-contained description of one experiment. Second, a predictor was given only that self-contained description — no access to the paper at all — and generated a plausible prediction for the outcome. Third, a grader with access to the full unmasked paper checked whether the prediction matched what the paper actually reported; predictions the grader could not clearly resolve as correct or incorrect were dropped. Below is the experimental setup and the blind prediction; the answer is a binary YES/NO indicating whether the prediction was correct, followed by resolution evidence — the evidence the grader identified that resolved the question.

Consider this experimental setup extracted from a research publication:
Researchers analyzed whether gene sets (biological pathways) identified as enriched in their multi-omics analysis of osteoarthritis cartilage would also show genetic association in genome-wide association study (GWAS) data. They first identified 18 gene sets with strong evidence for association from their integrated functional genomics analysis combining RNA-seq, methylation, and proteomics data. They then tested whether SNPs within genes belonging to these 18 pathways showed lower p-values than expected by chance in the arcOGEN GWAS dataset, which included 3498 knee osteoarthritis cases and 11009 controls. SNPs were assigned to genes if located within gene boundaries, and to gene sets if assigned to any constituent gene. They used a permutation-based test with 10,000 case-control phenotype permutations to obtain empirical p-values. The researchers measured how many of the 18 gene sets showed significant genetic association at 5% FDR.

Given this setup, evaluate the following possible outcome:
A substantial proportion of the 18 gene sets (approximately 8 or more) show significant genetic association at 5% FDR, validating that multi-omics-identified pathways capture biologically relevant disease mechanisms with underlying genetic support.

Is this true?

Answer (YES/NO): NO